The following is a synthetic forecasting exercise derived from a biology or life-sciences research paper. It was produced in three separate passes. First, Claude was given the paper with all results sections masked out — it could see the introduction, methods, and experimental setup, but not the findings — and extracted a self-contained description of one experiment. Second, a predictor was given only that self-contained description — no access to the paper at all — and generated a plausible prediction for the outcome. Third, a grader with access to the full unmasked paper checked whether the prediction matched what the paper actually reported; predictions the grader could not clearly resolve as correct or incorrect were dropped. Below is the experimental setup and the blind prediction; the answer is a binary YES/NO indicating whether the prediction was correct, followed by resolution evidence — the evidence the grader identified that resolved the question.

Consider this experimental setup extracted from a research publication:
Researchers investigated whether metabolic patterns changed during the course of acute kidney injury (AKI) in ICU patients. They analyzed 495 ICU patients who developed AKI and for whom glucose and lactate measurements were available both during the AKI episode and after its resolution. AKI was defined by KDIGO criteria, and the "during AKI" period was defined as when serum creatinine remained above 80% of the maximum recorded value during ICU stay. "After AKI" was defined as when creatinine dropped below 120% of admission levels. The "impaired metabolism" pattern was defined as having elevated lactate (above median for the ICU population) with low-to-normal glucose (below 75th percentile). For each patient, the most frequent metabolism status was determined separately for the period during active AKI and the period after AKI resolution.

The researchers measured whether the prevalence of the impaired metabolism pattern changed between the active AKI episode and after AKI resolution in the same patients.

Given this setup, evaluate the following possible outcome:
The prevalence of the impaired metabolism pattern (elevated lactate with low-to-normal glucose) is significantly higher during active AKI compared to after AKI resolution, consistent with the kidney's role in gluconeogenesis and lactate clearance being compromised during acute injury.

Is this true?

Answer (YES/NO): YES